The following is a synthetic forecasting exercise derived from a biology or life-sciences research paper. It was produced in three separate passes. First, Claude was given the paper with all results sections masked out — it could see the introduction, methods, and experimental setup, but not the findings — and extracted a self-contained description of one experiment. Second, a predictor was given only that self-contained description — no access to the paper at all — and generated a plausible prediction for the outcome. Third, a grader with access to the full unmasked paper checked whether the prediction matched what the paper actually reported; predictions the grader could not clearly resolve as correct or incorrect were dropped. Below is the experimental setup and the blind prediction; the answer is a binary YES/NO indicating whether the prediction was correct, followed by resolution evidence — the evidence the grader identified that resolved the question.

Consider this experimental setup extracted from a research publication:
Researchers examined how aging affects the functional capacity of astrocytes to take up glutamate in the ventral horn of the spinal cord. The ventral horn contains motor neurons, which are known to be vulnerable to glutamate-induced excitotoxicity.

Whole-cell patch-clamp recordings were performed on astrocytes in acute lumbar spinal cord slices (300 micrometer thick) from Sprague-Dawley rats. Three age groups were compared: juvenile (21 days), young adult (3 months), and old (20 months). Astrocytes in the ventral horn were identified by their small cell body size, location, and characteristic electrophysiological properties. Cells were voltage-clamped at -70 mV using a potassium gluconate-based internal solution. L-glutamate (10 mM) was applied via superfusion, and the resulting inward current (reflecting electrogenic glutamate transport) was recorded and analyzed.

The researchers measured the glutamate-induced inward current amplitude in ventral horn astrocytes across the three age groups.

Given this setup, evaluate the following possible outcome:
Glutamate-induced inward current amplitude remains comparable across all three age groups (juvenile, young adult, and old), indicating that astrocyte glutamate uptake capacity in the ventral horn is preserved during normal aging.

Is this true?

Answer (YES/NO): NO